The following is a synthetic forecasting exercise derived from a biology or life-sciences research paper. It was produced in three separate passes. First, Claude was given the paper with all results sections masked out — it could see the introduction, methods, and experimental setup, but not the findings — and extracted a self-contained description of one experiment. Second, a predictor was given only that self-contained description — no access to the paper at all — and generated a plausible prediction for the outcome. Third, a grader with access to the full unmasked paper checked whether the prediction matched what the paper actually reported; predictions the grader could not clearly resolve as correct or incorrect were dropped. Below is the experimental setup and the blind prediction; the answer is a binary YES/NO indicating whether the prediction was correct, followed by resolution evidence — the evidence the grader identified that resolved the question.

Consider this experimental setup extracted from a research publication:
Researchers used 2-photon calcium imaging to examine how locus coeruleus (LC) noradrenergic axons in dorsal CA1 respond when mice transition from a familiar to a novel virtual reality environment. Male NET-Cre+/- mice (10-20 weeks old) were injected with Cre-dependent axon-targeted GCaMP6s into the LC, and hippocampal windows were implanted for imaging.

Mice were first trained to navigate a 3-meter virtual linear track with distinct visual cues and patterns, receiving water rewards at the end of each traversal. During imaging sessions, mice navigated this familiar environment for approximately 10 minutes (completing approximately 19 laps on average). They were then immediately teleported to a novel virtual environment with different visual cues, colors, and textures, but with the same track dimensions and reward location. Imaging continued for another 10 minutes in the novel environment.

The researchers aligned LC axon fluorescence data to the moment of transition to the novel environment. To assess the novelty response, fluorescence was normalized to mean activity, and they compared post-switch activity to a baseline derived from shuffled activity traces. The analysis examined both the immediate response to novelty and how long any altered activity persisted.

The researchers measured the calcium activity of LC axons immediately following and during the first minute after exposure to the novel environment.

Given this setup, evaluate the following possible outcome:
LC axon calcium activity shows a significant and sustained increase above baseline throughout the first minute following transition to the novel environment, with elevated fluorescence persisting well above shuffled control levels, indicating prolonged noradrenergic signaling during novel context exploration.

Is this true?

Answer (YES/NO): YES